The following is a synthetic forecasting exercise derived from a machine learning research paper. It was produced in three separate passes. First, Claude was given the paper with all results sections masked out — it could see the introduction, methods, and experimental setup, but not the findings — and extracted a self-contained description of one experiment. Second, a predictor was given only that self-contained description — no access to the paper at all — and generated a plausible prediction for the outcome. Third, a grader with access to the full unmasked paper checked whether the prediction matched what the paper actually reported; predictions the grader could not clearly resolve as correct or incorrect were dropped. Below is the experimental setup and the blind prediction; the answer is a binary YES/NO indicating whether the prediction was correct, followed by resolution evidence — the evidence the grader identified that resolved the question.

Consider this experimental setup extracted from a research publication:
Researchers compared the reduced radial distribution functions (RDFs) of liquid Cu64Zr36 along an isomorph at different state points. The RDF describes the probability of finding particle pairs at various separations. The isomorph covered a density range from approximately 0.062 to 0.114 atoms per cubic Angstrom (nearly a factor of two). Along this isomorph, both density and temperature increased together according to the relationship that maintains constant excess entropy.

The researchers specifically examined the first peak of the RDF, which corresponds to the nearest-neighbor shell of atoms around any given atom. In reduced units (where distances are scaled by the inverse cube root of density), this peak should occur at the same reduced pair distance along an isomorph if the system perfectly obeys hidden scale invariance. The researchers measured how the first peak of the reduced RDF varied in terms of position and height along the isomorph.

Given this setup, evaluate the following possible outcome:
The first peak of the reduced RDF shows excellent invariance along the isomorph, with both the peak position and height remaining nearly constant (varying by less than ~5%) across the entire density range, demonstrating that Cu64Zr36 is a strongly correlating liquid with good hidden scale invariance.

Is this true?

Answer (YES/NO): NO